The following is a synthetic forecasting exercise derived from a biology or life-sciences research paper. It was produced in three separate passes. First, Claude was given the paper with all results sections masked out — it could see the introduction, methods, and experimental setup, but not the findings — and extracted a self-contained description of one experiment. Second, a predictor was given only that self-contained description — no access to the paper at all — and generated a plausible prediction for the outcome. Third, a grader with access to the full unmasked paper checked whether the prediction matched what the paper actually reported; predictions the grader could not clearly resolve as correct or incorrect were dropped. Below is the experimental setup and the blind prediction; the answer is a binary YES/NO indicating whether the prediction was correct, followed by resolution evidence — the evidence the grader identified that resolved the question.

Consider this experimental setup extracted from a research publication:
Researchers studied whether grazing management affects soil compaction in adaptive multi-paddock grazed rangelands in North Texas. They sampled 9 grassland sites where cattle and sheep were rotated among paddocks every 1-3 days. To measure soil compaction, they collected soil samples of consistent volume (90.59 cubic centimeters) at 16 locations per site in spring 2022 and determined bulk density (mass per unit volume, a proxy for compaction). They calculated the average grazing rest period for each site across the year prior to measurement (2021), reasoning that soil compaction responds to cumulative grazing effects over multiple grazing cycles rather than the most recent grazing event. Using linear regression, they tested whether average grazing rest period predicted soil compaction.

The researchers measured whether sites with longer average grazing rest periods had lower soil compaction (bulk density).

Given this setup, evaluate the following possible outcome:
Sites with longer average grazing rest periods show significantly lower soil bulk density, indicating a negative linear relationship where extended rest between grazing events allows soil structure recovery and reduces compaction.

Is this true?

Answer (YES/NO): NO